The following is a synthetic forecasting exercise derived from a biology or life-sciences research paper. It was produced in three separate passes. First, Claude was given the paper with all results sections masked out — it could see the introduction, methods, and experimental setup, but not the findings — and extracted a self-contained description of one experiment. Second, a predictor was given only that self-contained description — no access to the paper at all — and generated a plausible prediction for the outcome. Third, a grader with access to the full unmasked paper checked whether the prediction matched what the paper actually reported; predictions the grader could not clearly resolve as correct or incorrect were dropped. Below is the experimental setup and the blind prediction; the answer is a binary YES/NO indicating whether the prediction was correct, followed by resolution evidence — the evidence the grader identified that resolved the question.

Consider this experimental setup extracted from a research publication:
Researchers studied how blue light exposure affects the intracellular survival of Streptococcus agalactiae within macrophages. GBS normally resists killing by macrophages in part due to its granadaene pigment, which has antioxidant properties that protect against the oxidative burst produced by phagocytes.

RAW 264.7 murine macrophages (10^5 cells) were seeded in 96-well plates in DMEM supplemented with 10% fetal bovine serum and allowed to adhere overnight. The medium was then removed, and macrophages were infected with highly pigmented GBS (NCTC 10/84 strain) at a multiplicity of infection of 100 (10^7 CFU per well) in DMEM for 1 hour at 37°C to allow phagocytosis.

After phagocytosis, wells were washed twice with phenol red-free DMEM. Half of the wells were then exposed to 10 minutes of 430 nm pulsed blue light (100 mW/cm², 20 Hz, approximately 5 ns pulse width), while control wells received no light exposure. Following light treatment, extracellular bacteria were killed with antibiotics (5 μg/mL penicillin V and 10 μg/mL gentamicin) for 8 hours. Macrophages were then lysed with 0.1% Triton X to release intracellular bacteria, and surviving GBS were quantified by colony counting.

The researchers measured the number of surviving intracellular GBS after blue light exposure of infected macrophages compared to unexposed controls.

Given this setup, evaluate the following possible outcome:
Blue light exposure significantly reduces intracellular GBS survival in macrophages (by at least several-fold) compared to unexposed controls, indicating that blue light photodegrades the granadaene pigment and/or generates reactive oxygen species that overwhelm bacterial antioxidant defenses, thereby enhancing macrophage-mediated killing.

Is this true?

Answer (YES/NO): YES